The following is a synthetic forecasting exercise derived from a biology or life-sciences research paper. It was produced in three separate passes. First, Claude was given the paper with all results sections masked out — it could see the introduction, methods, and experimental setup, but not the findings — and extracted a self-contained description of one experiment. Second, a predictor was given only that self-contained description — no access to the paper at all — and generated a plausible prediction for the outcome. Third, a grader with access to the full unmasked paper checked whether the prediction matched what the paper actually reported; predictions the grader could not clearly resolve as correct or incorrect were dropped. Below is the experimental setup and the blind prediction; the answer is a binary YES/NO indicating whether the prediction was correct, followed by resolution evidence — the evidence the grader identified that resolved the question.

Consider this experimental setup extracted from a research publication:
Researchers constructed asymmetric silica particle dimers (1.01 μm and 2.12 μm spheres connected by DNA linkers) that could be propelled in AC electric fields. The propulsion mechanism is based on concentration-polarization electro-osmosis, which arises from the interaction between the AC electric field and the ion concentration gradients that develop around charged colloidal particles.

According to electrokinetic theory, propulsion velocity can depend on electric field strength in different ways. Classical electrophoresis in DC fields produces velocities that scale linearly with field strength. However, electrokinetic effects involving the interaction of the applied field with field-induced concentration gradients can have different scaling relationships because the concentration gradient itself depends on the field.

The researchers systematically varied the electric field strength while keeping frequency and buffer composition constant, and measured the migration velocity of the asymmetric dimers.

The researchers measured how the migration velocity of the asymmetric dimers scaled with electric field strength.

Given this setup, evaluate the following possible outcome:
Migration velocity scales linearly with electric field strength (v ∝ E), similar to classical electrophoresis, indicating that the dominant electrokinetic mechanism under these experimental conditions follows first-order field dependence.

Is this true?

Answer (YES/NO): NO